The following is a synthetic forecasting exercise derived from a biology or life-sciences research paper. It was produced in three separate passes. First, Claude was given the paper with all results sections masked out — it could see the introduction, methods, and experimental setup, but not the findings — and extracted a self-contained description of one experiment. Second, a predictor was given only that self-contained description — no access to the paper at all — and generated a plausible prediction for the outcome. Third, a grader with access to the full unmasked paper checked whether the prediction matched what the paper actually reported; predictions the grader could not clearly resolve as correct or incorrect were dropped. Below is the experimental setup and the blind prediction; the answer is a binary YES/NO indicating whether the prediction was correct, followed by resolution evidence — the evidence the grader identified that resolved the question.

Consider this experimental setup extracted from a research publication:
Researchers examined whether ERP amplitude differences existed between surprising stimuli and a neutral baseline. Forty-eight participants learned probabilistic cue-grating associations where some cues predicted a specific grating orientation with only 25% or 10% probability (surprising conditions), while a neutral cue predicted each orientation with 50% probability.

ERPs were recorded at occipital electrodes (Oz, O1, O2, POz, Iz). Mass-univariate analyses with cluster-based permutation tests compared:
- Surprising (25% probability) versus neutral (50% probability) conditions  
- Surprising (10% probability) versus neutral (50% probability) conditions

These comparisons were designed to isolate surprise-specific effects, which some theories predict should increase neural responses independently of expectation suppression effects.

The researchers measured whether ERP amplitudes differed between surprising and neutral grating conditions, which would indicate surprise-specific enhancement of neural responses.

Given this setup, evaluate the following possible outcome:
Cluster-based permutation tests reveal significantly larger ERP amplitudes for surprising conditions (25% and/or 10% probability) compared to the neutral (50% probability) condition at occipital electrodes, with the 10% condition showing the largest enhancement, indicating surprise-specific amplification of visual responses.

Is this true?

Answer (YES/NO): NO